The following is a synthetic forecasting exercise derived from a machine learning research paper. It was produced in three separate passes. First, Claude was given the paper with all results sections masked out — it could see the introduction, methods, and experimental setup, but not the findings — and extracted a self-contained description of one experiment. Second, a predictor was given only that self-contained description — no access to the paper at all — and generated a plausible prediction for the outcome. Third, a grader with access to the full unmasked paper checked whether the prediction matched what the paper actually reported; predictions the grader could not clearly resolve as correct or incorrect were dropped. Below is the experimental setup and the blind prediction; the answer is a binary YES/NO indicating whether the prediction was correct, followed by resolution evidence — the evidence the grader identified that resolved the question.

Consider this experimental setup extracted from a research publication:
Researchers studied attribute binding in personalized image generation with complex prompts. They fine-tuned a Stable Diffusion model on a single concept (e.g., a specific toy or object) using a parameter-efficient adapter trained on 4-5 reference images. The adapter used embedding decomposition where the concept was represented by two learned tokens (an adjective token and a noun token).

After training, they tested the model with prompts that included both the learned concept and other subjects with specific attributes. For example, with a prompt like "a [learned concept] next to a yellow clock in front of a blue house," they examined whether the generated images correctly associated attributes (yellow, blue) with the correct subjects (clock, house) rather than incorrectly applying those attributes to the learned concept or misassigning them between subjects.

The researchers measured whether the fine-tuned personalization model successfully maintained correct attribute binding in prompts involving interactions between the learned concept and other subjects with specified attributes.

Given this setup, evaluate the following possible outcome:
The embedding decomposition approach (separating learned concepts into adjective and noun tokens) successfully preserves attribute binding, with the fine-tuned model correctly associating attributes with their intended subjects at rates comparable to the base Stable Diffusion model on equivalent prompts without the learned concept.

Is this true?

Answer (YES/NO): NO